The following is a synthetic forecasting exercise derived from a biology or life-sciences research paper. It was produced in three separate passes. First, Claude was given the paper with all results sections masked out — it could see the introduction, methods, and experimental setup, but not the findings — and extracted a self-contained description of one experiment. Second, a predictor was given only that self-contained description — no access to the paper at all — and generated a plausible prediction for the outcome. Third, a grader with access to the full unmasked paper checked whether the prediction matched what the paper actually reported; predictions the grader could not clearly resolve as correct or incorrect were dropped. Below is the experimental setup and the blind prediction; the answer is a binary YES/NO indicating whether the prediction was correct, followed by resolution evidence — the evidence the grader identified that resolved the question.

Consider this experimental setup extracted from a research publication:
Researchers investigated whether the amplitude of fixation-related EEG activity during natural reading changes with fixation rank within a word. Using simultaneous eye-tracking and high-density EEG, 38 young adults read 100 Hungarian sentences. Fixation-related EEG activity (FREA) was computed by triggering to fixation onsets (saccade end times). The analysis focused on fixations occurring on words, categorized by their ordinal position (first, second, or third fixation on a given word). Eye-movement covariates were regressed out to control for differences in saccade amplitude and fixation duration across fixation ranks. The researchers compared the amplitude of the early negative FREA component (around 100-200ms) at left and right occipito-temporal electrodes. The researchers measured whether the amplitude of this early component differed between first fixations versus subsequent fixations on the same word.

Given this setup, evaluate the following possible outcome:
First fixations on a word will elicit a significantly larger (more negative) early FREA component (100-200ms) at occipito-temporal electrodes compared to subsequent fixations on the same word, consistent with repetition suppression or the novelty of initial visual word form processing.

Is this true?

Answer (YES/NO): YES